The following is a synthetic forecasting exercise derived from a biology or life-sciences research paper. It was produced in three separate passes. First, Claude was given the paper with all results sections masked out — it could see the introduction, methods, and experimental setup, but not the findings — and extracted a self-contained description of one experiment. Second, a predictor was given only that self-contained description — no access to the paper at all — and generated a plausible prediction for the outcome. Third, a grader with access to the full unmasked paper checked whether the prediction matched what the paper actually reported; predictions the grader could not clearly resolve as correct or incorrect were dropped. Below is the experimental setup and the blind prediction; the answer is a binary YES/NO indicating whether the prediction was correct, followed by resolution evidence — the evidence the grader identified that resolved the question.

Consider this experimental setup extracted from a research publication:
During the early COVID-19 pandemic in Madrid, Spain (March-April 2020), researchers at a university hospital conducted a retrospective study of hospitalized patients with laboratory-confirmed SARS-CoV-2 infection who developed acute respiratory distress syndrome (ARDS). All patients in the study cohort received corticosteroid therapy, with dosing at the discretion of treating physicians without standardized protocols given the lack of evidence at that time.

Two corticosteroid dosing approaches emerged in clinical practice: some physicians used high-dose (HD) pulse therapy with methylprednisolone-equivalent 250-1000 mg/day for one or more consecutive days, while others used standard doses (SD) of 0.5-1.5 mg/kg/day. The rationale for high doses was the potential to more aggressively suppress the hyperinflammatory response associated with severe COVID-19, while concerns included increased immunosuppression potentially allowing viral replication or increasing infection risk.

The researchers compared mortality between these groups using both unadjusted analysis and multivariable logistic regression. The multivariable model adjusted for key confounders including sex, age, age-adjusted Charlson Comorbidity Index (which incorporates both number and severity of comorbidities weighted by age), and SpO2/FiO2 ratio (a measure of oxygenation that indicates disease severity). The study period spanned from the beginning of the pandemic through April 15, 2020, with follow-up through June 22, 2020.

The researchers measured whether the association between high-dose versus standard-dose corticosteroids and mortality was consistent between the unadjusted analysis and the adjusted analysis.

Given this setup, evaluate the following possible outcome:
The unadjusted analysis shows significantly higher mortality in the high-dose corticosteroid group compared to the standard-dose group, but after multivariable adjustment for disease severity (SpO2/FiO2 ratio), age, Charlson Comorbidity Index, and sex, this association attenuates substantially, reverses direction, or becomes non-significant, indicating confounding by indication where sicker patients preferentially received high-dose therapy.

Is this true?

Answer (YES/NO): NO